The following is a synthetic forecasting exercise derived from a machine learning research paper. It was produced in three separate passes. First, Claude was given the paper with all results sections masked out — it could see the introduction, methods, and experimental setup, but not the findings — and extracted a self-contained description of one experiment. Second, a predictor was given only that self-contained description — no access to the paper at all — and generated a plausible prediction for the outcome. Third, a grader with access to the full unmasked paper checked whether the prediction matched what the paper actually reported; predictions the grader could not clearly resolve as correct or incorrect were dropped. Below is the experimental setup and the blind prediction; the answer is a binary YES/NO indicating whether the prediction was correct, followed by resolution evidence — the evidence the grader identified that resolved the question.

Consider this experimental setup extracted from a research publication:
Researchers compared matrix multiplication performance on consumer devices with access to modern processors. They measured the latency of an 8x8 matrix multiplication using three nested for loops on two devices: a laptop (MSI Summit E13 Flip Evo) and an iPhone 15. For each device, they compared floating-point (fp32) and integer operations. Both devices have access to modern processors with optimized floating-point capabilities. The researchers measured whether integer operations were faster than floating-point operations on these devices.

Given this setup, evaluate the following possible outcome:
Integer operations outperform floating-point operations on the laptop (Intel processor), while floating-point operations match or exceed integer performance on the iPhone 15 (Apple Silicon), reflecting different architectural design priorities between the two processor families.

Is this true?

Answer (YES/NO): NO